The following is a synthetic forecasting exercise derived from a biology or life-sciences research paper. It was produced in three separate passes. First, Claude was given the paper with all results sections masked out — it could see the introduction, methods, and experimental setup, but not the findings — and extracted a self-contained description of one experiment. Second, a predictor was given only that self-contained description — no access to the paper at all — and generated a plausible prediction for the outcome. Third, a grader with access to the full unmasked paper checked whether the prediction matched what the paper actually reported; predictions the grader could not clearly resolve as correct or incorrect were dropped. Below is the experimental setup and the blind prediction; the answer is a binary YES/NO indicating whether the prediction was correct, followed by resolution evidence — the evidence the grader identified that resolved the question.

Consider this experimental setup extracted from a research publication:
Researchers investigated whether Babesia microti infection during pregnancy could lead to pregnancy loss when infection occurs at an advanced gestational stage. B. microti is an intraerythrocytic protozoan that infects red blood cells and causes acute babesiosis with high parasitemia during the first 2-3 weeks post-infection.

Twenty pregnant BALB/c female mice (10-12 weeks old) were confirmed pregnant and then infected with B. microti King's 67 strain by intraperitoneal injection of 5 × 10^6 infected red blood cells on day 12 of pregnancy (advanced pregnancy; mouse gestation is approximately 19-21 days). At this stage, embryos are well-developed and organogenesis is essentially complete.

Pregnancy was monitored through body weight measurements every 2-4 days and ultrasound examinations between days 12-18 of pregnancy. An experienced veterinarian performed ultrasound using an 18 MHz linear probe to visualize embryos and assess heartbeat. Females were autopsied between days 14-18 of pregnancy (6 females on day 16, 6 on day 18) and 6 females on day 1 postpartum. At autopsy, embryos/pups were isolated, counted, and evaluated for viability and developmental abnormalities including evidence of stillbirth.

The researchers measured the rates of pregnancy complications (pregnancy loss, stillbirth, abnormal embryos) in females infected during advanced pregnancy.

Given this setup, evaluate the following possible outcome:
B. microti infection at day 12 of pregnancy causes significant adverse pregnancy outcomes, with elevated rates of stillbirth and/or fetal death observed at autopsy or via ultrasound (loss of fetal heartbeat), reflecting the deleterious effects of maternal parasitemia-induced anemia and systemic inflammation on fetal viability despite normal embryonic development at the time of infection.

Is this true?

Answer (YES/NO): YES